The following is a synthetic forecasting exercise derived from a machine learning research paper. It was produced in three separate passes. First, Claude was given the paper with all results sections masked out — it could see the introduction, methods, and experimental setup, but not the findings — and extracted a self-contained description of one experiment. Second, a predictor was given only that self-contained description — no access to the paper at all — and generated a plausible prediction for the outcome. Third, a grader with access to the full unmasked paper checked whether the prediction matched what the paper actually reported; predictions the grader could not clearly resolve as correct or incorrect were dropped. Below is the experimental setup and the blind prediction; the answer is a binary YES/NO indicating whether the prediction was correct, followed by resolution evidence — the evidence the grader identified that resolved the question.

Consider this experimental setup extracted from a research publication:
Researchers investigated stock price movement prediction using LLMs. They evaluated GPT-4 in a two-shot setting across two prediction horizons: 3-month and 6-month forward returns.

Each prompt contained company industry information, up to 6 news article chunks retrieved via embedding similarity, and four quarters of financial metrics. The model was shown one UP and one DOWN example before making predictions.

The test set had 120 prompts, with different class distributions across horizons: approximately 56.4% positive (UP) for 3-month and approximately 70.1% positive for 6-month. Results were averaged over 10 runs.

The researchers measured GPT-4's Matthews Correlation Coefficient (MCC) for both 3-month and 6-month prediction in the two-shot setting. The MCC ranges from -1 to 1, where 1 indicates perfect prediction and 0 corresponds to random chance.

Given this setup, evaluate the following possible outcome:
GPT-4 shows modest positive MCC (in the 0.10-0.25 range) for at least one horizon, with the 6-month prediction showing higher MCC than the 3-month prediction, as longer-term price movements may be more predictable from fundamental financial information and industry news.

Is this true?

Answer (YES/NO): YES